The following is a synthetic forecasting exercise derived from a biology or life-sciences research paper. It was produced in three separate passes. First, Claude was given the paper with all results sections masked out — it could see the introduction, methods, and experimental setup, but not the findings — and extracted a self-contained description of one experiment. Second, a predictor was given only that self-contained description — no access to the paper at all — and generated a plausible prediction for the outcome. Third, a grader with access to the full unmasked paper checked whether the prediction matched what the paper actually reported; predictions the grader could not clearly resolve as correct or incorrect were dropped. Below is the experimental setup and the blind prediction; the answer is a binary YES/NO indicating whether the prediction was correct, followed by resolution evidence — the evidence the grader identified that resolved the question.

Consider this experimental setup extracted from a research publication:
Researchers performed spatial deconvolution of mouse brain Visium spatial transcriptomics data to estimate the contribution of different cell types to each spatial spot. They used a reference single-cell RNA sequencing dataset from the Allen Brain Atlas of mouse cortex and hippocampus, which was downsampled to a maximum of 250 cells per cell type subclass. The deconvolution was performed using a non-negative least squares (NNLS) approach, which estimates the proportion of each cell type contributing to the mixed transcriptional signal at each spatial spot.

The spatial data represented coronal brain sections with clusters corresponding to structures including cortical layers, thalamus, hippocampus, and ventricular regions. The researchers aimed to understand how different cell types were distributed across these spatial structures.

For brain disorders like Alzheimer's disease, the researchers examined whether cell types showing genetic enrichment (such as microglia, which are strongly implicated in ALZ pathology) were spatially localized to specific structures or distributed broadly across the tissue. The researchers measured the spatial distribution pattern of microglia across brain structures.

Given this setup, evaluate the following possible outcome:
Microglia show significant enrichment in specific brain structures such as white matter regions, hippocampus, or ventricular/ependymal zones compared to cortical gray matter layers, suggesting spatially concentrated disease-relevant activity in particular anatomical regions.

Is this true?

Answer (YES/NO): NO